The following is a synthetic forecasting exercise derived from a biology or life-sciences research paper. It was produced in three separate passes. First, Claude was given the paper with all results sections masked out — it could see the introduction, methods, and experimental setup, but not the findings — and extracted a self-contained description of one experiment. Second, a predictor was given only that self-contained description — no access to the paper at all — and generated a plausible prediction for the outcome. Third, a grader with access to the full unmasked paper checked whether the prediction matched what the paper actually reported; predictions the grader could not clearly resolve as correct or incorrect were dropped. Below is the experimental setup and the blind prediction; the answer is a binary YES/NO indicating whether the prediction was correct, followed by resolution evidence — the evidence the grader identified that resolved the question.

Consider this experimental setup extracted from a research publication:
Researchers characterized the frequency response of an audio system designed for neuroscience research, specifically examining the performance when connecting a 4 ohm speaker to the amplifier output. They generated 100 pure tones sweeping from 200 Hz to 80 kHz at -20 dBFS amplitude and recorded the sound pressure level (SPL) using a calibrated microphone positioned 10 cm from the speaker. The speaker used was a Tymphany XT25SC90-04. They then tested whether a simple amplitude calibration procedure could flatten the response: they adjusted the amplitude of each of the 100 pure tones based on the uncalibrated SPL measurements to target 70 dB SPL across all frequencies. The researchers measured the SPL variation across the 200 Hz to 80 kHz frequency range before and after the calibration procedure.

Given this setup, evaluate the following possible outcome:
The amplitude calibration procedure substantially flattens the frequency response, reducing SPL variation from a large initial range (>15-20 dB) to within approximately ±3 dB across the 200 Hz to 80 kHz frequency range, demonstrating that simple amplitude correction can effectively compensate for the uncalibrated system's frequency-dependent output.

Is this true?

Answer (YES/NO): YES